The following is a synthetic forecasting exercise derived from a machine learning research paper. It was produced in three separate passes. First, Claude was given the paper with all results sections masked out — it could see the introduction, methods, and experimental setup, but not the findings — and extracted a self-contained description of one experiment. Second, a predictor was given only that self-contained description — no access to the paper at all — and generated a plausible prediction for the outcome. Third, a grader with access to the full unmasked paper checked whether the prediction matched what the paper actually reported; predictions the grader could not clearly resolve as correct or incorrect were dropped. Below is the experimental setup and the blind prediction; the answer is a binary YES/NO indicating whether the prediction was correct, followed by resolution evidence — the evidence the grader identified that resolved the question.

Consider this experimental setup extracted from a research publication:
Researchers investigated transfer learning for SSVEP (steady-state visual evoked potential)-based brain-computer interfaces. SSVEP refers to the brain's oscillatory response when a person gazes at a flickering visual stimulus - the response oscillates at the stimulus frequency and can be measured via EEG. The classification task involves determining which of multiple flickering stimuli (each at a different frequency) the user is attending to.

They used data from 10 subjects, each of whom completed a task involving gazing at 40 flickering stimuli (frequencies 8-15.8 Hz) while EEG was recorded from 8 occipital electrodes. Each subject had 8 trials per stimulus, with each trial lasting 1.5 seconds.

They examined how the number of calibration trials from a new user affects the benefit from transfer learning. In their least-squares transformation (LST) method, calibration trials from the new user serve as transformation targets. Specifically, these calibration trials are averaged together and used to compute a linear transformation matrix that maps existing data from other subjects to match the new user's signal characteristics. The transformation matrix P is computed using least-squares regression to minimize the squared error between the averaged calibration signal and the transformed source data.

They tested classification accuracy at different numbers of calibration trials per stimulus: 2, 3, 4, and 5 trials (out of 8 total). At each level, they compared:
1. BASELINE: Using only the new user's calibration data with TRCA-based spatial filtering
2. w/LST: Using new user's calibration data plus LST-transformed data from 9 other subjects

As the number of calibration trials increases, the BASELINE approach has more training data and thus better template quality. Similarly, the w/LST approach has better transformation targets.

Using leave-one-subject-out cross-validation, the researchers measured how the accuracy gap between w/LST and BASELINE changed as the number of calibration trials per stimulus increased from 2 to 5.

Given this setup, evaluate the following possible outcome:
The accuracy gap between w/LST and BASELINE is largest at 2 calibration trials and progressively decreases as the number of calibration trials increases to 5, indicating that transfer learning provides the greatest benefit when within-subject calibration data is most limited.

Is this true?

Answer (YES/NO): YES